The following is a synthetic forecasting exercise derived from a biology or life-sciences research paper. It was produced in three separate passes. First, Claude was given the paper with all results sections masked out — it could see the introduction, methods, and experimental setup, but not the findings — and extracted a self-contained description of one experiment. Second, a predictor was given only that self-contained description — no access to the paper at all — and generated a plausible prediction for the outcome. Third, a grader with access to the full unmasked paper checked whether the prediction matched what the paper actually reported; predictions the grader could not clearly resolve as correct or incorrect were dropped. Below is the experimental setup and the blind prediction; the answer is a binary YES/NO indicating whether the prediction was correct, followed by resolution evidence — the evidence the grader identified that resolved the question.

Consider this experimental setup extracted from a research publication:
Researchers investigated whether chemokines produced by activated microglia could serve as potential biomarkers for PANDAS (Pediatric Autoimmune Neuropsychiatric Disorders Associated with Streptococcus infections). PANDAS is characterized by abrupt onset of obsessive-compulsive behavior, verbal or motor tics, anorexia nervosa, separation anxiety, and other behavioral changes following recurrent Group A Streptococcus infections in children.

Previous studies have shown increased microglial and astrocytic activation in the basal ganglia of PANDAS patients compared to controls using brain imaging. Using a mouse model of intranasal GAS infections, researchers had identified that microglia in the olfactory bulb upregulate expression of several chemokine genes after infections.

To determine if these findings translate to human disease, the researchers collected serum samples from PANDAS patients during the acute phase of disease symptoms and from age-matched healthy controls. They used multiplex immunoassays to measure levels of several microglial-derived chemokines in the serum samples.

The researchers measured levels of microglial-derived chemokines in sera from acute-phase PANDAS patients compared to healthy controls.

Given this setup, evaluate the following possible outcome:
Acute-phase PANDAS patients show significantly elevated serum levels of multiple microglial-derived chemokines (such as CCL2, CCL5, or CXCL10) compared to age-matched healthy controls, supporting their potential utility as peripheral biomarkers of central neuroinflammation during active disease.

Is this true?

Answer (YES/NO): YES